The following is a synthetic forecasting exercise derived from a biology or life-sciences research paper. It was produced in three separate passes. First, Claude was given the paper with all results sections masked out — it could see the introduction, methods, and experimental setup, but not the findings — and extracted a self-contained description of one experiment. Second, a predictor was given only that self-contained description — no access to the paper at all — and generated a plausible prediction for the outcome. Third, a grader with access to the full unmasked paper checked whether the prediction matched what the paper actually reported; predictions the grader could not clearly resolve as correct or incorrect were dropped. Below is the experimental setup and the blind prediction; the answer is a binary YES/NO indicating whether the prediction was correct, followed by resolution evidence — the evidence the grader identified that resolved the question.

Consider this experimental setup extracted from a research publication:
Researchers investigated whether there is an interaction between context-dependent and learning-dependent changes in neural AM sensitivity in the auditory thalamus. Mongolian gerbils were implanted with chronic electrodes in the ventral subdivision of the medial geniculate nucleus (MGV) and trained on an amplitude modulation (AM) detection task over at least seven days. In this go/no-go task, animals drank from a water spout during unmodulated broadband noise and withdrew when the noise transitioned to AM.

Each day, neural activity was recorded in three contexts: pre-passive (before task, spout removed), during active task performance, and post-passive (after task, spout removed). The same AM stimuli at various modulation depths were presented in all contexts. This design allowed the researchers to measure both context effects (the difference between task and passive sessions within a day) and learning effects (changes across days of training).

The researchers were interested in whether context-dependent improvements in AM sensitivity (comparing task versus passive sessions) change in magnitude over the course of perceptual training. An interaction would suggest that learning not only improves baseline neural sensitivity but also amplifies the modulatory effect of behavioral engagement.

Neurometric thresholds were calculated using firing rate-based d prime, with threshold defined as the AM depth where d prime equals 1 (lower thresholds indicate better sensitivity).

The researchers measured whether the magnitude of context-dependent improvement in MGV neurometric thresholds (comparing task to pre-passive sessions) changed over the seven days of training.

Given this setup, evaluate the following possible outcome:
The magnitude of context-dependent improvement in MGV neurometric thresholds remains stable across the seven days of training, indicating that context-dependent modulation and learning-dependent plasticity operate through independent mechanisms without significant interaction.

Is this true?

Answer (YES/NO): NO